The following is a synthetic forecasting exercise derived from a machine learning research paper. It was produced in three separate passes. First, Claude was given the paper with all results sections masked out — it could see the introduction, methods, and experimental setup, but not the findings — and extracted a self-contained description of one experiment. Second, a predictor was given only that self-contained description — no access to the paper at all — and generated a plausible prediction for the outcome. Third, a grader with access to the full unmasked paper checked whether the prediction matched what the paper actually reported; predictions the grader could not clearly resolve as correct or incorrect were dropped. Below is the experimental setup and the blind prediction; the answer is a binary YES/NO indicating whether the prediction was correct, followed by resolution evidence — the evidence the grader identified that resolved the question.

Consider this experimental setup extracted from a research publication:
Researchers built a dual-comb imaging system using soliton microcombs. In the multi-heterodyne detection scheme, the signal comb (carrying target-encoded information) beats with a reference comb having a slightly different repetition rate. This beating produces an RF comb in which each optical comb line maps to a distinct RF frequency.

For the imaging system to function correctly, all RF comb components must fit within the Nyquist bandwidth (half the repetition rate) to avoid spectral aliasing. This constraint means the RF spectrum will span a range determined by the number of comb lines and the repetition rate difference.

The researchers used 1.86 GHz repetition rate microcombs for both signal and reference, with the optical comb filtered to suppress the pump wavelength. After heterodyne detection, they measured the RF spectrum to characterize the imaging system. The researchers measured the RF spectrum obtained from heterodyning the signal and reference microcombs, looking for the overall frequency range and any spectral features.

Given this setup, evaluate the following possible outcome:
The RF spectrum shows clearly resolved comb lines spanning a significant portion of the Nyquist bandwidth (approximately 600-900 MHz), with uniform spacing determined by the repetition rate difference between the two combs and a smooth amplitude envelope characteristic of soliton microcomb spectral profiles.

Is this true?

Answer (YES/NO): NO